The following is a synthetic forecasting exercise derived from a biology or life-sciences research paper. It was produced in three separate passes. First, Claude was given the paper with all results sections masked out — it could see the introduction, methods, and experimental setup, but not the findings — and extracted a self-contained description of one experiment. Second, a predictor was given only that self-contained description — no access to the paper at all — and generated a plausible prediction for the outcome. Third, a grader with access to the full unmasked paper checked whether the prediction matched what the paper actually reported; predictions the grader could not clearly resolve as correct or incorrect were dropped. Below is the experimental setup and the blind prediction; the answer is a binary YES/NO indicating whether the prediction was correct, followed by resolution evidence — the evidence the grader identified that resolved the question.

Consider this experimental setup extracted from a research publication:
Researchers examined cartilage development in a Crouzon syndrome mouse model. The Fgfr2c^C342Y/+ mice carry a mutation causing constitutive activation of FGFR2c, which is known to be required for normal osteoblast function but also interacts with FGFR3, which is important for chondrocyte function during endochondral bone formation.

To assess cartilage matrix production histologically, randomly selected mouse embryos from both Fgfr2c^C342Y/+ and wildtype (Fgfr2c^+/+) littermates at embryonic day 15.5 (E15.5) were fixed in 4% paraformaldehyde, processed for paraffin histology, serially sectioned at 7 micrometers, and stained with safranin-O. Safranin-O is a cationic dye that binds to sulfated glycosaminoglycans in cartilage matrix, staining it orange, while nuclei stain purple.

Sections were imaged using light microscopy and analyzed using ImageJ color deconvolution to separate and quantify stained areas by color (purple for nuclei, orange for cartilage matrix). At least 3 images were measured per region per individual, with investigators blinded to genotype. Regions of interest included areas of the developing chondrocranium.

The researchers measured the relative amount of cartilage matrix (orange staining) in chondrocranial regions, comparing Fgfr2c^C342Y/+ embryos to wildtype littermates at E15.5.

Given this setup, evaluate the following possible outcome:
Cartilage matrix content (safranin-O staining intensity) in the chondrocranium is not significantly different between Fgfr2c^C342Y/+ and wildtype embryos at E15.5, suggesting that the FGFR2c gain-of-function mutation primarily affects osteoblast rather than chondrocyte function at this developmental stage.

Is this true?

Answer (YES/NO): NO